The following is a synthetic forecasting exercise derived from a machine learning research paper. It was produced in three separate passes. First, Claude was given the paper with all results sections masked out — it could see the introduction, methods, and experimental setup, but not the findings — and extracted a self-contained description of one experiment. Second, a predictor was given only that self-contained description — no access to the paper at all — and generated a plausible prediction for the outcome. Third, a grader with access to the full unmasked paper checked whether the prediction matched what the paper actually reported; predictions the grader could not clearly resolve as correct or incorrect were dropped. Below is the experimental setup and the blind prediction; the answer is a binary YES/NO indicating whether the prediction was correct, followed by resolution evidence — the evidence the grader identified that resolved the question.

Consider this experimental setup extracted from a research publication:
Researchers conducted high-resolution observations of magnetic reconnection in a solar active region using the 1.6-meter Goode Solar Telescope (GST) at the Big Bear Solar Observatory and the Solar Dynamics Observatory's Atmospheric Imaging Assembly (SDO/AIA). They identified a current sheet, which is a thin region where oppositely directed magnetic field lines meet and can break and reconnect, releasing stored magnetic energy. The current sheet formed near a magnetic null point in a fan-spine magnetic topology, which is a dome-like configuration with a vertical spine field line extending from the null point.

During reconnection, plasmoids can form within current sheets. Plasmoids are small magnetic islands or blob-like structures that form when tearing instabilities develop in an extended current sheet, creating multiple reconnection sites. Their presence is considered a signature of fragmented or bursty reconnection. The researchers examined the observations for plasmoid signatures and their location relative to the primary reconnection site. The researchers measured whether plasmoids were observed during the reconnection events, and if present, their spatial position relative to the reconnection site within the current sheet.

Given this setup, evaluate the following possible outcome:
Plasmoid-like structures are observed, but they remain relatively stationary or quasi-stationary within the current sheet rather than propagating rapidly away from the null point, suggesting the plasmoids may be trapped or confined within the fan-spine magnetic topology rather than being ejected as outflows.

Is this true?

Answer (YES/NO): NO